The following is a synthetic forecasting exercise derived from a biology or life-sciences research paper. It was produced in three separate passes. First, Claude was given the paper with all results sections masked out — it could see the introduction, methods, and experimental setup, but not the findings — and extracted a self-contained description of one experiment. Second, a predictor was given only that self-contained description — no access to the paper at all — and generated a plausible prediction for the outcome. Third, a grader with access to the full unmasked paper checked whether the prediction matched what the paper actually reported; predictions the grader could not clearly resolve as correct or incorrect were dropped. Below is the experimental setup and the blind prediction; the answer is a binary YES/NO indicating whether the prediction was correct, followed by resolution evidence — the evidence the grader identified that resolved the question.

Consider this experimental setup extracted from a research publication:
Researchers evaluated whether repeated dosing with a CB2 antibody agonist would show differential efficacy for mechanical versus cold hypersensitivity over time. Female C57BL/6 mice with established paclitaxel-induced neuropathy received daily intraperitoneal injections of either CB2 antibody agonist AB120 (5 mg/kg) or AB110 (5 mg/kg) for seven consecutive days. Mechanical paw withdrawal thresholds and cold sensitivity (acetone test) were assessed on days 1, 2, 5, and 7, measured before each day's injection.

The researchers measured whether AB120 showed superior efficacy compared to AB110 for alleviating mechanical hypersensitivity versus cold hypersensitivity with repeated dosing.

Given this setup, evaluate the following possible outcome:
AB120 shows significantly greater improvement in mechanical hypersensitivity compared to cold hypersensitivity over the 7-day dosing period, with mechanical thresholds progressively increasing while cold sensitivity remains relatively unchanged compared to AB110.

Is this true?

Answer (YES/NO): NO